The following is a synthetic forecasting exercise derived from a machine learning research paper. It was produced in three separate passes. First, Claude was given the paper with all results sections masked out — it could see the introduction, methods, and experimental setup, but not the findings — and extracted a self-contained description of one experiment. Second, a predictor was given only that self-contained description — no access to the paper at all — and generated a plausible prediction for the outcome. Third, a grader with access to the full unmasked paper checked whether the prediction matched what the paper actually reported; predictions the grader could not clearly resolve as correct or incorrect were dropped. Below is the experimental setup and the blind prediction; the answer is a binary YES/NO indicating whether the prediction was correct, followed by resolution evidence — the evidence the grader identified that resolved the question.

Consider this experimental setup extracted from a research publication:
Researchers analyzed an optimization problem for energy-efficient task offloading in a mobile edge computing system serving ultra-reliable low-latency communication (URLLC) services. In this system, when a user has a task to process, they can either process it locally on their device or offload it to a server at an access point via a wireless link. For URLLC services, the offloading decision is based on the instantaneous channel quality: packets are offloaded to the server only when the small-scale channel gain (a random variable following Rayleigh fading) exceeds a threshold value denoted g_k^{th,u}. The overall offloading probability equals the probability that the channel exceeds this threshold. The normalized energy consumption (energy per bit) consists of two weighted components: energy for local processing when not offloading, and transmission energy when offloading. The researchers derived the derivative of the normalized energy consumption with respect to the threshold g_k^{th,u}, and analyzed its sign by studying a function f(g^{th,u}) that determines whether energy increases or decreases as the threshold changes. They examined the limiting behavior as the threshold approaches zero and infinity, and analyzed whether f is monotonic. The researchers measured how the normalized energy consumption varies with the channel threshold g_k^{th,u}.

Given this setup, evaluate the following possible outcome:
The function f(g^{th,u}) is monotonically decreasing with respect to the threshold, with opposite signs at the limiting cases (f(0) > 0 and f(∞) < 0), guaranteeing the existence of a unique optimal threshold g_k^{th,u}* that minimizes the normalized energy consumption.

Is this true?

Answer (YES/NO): NO